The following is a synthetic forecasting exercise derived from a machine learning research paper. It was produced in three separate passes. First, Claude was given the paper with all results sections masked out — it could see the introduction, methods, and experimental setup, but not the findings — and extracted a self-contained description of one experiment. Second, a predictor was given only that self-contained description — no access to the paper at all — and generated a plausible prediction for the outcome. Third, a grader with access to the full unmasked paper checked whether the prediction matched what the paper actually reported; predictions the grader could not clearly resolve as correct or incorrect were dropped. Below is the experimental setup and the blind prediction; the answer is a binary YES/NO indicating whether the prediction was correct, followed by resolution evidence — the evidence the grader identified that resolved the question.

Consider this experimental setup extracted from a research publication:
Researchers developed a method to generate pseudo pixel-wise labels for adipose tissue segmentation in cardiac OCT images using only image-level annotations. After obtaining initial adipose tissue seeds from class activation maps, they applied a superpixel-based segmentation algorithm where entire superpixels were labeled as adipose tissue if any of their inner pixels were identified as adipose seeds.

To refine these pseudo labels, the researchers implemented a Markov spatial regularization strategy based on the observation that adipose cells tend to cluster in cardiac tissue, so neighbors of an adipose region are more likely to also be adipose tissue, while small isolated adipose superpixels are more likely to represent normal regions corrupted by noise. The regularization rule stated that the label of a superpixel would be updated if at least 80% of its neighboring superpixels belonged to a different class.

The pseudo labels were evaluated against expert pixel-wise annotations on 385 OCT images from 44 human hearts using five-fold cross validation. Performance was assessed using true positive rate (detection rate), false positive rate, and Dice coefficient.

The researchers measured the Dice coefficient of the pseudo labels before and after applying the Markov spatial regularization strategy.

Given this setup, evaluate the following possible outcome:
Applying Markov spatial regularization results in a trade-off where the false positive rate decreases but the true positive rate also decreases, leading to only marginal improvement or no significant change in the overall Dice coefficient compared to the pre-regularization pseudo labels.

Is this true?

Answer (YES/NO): NO